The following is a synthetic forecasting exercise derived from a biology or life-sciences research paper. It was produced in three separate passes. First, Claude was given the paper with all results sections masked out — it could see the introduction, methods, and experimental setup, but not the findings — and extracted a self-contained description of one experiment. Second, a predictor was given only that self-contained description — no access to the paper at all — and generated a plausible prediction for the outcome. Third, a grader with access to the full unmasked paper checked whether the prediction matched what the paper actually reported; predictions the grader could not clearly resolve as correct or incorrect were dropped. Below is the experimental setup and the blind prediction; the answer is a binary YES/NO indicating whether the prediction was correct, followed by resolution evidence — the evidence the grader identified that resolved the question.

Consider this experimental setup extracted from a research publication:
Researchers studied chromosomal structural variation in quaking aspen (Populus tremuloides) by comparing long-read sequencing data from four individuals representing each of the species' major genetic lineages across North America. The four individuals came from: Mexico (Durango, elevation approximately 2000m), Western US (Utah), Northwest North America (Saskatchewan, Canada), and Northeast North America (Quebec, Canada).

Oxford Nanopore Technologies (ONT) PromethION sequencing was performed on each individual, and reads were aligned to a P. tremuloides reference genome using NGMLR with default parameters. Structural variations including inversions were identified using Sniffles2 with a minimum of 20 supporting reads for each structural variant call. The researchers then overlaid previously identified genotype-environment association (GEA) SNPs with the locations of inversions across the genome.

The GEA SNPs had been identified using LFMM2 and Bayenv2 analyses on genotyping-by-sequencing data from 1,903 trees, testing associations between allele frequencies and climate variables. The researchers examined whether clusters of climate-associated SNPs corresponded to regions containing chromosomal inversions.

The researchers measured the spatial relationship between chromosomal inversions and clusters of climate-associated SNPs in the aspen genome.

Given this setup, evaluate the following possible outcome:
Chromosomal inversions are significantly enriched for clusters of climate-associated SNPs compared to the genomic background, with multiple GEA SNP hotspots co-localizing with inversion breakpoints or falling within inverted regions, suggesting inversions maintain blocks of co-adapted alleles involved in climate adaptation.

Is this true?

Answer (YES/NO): YES